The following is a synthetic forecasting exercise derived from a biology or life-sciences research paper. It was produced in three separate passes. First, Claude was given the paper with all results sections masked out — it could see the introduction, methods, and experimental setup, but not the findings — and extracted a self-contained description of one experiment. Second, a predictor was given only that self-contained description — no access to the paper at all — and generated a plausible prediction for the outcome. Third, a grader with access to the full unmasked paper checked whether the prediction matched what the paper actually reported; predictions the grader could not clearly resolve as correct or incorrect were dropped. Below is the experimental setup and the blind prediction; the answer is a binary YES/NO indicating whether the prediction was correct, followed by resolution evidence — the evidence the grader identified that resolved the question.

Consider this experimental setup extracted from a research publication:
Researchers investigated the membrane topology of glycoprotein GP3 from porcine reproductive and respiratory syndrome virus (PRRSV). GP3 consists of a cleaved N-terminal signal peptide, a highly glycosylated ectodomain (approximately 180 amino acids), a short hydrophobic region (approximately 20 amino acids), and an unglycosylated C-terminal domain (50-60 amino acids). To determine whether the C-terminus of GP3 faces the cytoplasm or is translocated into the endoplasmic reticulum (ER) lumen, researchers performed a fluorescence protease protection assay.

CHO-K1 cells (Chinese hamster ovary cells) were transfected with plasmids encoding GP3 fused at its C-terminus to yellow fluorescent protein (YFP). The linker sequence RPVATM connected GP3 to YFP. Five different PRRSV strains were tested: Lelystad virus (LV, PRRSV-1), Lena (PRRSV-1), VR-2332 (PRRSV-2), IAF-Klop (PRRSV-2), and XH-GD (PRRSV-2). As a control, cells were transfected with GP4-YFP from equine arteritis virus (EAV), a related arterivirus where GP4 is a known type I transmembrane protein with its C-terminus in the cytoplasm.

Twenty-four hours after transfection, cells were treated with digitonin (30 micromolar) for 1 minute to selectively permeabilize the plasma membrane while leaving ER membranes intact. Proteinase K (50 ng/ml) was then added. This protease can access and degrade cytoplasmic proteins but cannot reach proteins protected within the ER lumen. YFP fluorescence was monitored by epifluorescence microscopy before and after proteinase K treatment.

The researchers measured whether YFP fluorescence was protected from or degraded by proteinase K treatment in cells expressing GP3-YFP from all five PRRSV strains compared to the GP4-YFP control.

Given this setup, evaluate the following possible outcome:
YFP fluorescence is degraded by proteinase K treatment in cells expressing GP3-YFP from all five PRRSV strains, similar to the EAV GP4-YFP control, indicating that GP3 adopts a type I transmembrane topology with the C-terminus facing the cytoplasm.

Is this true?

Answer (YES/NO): NO